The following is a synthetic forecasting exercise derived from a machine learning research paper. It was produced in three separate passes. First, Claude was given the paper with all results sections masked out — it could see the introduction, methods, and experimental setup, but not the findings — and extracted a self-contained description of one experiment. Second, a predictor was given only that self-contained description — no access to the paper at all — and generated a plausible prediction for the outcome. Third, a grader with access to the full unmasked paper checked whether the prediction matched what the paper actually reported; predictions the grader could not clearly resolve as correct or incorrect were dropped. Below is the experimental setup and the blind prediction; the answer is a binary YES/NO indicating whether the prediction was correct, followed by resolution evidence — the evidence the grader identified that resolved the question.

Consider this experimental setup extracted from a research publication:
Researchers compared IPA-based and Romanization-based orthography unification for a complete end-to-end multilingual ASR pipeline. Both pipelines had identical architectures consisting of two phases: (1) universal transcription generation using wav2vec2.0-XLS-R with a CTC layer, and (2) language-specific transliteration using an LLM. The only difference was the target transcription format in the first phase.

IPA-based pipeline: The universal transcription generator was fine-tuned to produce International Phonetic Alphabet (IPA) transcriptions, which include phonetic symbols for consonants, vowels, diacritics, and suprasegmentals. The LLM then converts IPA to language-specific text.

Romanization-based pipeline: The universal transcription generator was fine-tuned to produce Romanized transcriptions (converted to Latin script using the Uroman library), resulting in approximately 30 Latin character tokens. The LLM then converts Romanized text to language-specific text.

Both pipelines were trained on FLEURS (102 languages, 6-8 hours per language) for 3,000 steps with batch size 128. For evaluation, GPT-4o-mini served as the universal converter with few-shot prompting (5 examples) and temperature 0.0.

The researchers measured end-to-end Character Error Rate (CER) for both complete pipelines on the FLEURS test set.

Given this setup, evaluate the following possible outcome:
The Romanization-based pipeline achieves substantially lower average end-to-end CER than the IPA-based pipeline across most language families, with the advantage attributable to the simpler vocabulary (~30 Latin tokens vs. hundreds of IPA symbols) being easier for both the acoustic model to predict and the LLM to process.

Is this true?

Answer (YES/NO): YES